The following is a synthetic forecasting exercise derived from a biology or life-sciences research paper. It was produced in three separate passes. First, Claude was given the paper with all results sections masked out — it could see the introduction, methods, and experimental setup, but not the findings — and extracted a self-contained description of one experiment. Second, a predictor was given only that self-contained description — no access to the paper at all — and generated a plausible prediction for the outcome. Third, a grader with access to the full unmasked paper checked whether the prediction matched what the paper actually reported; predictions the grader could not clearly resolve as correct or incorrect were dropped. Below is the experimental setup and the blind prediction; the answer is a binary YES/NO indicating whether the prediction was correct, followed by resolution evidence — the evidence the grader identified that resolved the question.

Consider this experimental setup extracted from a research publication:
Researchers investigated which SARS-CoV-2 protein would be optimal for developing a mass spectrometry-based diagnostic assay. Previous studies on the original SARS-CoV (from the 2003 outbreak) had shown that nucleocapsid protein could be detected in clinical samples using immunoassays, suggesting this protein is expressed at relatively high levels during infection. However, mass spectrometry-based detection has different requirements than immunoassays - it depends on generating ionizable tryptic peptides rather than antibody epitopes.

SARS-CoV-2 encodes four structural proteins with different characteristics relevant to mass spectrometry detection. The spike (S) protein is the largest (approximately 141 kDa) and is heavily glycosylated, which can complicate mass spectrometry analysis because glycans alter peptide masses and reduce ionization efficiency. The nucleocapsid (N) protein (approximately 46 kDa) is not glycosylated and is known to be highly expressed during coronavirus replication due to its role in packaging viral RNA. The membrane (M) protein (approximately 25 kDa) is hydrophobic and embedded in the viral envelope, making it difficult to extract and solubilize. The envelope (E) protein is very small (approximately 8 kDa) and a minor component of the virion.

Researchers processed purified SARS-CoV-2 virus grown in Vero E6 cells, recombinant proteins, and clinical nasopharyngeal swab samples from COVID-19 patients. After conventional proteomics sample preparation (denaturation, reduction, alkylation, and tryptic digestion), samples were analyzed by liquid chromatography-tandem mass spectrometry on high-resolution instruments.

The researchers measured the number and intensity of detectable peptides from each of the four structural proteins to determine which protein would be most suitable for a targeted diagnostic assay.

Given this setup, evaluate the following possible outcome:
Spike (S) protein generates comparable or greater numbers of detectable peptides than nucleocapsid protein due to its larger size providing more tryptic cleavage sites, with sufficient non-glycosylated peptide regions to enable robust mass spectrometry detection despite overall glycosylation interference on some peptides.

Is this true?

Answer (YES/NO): NO